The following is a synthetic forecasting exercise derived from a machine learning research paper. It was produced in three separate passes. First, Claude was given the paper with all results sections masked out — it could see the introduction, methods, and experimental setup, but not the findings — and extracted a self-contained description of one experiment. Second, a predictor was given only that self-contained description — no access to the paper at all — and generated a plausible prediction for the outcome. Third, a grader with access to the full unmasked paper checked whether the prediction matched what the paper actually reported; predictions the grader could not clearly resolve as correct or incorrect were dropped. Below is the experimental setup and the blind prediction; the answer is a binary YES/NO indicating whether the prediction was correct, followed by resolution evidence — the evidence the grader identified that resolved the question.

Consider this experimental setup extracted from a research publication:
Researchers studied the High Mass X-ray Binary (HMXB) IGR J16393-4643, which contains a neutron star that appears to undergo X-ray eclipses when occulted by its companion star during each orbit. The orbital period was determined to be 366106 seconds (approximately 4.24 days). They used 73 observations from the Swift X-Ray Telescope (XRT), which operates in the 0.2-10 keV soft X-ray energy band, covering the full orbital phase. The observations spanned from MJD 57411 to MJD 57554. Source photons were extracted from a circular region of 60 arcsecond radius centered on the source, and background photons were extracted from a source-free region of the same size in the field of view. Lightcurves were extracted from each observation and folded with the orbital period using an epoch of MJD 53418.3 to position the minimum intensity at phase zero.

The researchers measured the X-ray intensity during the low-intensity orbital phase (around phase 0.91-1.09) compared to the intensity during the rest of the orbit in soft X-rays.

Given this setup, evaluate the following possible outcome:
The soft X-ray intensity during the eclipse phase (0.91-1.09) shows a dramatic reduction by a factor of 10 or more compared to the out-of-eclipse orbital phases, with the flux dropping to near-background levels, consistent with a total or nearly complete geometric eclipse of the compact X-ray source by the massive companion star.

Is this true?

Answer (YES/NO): NO